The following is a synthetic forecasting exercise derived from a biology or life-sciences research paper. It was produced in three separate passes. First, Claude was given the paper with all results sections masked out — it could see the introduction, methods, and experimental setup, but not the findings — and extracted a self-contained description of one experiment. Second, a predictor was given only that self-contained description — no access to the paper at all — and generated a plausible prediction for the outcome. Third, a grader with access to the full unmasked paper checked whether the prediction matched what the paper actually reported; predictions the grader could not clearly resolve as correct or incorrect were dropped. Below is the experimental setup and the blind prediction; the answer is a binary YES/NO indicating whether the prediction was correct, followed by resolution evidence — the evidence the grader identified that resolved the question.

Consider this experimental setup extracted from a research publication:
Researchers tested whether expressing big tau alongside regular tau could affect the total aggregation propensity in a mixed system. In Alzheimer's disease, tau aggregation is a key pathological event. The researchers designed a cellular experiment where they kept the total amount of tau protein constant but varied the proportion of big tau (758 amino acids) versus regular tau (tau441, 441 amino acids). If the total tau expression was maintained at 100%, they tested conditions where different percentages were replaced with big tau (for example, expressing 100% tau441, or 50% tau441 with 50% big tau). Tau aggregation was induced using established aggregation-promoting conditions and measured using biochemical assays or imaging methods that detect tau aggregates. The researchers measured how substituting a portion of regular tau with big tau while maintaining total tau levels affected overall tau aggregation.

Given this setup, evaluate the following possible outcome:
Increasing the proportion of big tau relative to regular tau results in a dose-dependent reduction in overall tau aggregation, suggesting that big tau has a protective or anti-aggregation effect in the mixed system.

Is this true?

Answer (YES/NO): YES